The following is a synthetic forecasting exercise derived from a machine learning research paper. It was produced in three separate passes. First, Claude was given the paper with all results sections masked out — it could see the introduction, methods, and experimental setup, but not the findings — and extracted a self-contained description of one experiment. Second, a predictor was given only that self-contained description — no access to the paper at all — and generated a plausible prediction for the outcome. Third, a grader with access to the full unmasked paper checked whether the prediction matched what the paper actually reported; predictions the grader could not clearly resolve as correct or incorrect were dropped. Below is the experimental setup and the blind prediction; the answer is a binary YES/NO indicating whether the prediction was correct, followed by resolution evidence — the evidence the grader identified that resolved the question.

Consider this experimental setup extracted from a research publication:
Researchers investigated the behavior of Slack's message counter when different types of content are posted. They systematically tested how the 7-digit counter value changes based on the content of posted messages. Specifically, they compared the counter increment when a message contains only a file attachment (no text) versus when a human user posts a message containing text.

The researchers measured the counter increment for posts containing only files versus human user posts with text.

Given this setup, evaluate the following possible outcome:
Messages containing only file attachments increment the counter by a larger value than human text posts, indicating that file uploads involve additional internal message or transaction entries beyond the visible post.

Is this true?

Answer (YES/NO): NO